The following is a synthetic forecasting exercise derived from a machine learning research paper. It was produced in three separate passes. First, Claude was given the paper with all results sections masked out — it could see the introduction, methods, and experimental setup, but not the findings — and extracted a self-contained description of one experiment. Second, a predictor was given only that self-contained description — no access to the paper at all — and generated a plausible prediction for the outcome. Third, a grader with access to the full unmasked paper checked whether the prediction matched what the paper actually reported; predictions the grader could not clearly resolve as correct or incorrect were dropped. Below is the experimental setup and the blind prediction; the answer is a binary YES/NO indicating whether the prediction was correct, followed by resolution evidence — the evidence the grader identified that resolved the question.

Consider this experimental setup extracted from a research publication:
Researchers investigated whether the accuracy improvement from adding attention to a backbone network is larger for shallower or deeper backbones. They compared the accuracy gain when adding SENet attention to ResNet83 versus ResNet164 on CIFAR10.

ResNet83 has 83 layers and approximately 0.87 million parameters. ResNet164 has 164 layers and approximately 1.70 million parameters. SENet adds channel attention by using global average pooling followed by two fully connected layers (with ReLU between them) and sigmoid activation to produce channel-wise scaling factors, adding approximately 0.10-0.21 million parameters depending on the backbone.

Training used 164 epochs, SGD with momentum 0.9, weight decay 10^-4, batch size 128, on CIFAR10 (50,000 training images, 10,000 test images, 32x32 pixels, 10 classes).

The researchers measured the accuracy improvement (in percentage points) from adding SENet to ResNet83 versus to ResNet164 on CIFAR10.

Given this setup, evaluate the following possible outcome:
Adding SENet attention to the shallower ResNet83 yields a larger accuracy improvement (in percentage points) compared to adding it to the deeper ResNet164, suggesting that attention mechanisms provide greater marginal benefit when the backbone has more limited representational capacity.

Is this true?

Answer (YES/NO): YES